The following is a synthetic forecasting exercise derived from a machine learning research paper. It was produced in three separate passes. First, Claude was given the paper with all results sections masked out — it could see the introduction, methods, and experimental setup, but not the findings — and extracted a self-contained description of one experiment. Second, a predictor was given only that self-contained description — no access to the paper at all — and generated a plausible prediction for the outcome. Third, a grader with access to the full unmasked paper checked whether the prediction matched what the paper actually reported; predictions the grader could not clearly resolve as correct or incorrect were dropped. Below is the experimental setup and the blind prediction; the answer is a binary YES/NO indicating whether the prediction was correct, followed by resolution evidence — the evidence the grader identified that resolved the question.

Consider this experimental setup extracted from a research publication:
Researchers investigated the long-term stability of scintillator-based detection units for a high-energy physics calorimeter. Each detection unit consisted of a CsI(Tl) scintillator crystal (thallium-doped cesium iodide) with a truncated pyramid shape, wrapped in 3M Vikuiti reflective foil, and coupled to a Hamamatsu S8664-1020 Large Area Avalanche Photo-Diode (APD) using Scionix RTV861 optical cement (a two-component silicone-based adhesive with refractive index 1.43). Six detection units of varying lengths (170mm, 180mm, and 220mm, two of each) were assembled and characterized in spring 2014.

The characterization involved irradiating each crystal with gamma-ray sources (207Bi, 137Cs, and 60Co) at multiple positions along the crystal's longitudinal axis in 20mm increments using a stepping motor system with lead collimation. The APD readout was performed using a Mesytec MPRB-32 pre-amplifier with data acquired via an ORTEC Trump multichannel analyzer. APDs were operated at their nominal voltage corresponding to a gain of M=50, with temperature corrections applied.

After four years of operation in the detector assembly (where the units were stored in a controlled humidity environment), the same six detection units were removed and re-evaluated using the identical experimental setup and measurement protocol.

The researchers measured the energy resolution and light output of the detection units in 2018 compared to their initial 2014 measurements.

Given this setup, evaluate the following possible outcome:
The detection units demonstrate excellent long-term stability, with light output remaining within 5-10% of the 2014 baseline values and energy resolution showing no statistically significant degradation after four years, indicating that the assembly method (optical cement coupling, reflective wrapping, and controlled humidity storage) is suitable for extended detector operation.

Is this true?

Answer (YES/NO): NO